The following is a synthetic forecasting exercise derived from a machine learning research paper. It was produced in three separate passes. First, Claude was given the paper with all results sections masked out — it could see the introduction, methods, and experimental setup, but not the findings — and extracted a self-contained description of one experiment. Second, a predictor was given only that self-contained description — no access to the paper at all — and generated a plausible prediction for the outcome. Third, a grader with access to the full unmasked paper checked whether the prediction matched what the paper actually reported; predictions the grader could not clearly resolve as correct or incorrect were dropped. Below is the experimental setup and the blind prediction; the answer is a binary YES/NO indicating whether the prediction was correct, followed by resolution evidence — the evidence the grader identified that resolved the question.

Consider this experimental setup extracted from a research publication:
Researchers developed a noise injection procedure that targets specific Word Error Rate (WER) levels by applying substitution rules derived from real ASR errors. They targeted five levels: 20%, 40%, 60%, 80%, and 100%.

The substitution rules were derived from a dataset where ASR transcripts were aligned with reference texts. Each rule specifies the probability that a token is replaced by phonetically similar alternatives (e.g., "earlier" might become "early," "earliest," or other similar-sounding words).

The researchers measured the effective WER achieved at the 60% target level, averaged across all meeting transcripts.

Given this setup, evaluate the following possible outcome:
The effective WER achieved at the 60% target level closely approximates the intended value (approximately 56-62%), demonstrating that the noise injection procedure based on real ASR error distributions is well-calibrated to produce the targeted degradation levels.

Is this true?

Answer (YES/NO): NO